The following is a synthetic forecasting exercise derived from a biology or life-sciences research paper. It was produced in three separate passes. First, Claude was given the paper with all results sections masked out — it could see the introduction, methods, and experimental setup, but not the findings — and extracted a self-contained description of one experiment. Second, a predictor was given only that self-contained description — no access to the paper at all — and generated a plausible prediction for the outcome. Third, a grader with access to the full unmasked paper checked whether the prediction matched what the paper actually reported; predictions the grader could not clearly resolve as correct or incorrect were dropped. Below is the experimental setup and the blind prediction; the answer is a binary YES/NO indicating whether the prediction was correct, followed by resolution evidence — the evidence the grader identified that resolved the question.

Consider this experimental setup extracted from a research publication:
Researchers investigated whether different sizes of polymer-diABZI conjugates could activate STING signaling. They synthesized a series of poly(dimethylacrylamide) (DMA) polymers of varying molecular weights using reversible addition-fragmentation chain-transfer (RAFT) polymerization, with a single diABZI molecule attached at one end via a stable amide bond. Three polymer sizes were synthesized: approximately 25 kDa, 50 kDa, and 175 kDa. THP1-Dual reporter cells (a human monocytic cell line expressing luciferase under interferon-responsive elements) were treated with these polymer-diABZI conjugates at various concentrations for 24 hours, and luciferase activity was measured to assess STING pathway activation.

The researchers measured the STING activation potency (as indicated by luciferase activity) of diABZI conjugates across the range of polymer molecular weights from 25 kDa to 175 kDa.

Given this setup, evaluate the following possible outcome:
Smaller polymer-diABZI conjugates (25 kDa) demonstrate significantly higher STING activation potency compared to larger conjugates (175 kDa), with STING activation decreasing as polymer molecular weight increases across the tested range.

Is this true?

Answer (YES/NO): NO